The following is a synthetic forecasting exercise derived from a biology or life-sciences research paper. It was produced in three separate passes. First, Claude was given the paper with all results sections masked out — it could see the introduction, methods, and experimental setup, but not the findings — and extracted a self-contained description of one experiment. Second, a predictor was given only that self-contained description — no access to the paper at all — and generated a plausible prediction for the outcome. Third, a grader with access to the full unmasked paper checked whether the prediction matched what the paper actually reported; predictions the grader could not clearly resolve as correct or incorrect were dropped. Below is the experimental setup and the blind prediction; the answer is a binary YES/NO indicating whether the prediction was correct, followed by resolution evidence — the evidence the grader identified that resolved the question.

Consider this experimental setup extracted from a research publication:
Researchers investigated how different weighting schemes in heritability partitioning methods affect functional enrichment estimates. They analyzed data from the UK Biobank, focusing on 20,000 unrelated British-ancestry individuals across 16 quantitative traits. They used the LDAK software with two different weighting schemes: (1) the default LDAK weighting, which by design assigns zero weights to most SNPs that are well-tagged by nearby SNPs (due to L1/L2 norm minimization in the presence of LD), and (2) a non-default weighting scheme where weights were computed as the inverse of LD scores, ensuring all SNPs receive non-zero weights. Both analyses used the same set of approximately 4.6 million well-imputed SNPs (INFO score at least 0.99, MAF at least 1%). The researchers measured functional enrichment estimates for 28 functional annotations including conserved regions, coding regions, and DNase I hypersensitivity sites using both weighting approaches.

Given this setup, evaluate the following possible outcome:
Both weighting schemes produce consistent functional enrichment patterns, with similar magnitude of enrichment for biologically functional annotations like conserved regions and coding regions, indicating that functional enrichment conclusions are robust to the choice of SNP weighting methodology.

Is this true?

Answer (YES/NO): NO